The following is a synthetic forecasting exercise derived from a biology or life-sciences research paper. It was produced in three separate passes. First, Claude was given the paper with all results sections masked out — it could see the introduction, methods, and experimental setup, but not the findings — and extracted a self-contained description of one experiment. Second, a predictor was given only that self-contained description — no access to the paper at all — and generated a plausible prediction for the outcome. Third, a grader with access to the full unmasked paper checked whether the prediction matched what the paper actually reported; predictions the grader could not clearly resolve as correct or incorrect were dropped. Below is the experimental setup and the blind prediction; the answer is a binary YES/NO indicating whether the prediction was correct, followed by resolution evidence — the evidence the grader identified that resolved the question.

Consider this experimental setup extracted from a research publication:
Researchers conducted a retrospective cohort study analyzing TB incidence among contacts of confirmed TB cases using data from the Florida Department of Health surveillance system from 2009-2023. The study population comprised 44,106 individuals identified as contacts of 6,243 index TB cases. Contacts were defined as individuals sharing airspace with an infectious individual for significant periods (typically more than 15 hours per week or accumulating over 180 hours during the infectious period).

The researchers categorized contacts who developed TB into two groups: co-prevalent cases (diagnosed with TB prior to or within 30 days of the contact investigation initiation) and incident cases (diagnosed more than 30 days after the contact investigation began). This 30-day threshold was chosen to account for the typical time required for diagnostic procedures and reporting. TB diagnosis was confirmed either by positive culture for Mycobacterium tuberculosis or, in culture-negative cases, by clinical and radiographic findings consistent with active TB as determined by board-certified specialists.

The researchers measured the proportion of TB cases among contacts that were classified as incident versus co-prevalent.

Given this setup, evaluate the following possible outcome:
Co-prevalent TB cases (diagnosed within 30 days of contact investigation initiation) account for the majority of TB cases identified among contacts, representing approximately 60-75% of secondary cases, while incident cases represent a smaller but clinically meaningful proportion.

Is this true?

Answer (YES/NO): NO